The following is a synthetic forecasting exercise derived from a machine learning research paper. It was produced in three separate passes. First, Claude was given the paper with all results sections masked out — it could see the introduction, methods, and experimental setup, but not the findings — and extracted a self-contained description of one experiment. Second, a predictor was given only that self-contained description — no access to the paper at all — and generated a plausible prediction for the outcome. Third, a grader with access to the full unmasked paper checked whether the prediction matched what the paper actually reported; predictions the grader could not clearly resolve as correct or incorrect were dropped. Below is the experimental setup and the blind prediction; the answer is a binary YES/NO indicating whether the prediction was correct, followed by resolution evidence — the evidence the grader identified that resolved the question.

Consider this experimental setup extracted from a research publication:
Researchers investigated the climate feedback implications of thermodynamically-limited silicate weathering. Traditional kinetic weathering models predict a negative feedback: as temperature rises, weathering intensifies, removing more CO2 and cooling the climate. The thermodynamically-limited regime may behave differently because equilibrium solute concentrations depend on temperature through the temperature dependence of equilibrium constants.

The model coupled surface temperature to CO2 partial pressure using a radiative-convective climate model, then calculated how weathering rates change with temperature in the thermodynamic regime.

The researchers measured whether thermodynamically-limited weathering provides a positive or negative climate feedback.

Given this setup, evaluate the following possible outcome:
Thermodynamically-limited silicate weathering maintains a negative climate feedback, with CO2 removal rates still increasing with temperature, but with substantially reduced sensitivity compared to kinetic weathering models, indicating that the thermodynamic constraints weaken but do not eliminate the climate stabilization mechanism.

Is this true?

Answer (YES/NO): NO